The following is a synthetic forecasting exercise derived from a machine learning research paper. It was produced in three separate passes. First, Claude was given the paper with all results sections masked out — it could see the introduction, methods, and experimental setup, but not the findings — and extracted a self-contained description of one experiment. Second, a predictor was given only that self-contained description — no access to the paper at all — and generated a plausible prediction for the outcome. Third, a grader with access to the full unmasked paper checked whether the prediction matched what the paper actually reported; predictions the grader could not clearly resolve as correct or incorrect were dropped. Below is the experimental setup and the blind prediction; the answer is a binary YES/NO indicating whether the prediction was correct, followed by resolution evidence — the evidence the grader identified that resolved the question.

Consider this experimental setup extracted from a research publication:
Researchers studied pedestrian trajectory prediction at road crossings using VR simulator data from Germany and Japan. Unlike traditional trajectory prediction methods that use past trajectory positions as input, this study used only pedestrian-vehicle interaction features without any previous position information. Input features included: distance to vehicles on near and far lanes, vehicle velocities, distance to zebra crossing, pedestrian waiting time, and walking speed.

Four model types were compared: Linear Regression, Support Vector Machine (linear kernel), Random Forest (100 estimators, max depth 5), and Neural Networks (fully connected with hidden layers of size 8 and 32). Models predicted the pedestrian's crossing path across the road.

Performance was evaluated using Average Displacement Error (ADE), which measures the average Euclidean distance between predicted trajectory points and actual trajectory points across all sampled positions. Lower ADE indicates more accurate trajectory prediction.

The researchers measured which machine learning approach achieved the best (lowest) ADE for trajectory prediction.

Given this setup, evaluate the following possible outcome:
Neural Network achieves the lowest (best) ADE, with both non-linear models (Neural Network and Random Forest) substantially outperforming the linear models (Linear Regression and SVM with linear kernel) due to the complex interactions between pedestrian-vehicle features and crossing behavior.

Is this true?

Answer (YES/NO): NO